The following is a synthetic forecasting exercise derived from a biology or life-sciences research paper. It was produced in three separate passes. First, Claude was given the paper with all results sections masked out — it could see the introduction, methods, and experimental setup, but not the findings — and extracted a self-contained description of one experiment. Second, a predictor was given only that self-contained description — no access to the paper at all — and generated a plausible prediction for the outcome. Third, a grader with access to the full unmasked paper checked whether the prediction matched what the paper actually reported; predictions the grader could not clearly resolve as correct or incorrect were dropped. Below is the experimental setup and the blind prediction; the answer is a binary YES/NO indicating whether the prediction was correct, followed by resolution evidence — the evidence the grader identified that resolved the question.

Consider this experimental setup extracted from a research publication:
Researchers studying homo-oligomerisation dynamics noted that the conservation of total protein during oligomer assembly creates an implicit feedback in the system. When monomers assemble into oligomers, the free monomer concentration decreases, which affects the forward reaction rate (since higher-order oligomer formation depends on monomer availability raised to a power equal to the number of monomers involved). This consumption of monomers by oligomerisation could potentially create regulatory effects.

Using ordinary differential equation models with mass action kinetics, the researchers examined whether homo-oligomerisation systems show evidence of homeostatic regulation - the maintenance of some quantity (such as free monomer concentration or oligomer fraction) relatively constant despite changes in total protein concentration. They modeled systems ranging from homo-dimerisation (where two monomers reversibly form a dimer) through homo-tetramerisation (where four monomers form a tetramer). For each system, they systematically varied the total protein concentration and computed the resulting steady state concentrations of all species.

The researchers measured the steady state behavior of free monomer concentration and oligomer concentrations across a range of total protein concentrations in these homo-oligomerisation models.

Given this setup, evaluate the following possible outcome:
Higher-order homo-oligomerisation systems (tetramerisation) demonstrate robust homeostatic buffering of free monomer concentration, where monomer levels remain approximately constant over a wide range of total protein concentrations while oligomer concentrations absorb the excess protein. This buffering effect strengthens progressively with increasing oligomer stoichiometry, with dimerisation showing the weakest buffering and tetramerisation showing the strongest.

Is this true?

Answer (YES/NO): NO